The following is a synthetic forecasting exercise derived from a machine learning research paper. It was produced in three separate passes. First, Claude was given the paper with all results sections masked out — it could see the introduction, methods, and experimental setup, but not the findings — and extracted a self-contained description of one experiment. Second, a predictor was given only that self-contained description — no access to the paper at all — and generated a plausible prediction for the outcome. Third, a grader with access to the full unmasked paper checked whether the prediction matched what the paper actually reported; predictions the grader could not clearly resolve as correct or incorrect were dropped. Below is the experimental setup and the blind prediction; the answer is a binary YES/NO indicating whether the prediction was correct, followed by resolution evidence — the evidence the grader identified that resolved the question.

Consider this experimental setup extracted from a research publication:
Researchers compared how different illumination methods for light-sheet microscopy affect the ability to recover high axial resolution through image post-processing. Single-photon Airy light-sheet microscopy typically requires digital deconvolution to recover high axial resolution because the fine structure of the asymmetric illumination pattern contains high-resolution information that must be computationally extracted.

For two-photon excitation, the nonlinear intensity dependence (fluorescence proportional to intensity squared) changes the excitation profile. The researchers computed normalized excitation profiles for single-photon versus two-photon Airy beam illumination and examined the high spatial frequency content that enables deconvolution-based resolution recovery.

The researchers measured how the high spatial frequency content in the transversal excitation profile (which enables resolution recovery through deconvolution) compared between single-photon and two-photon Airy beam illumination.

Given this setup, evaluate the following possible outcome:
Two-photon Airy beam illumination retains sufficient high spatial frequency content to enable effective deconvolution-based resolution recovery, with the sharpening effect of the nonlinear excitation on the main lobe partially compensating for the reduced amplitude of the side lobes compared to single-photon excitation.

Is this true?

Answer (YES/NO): NO